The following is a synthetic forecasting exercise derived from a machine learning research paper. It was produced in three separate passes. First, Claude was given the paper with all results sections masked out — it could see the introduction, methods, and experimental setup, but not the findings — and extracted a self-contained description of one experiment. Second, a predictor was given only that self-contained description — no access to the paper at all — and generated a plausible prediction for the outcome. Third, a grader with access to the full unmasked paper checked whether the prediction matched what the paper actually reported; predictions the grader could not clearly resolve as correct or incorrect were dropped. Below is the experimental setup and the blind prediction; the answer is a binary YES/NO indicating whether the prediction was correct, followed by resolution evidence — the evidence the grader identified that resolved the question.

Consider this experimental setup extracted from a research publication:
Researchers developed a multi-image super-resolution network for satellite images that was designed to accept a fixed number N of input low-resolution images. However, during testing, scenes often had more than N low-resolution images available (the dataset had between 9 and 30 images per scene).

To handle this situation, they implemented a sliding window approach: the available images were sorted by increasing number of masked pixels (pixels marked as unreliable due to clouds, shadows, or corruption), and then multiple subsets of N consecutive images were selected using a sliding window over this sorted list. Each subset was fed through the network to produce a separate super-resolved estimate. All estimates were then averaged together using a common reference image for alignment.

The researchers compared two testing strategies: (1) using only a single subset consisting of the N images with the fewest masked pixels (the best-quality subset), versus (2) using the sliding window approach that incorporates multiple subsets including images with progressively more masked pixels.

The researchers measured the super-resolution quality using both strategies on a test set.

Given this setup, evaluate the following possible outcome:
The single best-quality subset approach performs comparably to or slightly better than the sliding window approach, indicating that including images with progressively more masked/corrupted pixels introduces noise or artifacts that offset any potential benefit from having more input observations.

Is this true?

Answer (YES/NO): NO